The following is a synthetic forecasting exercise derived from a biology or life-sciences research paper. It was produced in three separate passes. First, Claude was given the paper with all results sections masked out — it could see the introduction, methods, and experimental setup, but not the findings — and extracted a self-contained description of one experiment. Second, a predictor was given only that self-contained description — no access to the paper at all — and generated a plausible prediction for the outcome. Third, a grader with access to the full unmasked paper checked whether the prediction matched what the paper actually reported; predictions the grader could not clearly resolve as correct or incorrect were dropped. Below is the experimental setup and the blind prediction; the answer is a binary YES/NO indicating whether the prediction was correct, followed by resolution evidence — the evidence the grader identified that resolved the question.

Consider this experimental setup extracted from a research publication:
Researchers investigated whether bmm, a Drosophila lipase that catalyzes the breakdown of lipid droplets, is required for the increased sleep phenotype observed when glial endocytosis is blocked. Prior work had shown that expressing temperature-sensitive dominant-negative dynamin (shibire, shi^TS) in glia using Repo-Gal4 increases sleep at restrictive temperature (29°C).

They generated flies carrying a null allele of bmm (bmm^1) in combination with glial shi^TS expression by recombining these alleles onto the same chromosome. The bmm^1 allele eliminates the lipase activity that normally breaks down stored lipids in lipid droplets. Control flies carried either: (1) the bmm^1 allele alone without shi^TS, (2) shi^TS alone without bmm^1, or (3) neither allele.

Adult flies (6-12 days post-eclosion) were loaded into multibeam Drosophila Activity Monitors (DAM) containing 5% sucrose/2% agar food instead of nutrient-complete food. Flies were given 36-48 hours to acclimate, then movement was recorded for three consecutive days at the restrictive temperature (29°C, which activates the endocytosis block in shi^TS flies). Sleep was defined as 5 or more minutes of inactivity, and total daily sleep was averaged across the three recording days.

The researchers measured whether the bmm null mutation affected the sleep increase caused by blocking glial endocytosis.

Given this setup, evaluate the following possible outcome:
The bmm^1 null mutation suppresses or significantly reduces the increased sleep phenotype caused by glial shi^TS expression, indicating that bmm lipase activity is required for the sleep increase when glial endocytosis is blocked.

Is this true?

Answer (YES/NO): NO